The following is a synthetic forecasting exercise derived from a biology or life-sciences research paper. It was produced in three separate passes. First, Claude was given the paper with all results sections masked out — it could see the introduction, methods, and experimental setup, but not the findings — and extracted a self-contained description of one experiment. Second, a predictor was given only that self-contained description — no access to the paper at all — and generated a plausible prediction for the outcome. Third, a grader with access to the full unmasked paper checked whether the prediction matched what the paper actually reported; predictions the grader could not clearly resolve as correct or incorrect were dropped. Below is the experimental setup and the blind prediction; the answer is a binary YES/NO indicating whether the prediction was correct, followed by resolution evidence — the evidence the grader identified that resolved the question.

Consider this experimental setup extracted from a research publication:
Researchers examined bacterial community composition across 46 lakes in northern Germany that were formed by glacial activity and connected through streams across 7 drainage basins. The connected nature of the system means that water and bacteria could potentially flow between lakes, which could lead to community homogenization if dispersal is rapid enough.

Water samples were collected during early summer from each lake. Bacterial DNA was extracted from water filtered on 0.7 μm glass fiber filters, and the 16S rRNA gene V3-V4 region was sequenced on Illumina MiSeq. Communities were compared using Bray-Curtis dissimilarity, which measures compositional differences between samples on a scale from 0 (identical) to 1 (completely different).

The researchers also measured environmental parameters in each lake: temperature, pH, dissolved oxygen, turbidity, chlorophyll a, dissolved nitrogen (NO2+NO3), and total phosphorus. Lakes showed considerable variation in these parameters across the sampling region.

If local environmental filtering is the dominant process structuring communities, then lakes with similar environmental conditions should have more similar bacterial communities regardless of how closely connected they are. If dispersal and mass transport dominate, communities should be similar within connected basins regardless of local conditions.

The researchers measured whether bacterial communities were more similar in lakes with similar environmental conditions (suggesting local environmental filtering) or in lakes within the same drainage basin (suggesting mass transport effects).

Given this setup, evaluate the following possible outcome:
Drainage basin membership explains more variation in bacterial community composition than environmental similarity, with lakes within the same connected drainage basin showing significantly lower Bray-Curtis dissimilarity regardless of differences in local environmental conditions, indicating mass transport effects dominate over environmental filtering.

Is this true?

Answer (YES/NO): NO